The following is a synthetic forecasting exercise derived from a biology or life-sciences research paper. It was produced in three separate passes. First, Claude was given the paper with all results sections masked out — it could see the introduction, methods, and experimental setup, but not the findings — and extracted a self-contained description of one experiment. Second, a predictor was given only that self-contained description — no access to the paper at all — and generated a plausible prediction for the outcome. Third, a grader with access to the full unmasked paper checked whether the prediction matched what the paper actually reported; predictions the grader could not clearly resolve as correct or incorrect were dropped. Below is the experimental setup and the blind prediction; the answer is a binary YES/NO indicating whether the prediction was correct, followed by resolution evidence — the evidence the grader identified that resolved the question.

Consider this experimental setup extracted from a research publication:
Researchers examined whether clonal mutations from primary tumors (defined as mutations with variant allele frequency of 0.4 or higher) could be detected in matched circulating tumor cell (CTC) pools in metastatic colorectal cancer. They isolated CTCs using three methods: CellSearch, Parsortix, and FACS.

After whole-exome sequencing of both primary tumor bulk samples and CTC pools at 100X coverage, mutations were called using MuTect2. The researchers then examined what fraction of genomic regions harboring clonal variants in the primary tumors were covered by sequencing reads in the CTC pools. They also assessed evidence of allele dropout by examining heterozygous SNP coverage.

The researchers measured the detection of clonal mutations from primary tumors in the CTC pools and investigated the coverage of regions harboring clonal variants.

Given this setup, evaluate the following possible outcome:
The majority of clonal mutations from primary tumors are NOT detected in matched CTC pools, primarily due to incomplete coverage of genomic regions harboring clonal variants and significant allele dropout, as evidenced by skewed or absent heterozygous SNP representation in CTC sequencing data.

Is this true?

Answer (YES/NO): YES